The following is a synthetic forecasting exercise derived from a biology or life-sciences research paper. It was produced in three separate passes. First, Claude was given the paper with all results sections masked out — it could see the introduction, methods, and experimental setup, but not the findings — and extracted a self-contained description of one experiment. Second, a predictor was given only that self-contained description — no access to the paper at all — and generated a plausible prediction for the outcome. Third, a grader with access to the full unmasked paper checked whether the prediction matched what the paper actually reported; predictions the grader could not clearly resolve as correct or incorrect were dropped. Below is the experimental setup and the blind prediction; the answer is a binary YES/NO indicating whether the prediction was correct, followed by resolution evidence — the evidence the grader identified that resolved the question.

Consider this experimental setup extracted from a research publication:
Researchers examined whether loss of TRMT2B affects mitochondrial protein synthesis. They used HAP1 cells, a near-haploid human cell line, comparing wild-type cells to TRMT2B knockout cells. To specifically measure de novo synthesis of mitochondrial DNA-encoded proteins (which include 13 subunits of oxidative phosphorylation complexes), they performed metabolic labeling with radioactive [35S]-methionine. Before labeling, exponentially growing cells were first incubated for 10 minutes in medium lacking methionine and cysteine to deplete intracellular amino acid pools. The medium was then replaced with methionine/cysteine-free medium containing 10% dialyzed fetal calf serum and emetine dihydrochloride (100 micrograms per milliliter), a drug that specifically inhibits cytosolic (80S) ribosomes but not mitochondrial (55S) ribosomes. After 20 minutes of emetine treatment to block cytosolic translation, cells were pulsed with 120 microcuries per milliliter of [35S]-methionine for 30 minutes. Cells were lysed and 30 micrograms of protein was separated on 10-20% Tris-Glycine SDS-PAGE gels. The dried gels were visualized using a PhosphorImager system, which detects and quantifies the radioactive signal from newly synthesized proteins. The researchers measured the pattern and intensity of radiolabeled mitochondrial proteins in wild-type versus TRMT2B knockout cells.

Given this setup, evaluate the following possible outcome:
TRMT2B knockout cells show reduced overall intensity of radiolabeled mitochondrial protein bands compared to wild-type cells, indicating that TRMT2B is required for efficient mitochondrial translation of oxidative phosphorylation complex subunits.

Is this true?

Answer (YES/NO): NO